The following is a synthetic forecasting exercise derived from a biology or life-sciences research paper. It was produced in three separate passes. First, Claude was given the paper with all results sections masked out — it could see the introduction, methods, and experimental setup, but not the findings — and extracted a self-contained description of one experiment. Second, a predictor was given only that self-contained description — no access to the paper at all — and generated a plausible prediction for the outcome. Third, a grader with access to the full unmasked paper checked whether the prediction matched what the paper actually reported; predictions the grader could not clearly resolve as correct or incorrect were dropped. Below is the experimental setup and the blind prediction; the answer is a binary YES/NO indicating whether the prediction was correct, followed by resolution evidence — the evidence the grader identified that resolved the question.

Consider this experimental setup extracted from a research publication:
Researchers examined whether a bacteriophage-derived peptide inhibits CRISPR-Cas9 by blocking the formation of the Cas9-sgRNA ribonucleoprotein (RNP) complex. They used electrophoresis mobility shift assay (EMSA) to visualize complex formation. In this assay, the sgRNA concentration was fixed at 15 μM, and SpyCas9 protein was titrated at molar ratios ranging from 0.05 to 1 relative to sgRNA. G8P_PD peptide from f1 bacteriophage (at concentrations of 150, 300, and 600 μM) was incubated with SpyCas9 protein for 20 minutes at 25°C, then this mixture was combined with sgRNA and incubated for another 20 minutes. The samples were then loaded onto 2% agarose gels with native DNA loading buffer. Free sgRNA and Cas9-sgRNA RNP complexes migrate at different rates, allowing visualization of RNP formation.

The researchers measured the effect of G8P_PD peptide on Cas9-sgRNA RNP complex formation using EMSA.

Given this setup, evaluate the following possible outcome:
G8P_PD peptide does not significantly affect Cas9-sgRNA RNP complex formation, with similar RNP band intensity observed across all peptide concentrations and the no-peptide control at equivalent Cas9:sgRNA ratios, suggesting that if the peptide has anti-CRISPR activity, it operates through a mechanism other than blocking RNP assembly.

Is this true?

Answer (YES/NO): NO